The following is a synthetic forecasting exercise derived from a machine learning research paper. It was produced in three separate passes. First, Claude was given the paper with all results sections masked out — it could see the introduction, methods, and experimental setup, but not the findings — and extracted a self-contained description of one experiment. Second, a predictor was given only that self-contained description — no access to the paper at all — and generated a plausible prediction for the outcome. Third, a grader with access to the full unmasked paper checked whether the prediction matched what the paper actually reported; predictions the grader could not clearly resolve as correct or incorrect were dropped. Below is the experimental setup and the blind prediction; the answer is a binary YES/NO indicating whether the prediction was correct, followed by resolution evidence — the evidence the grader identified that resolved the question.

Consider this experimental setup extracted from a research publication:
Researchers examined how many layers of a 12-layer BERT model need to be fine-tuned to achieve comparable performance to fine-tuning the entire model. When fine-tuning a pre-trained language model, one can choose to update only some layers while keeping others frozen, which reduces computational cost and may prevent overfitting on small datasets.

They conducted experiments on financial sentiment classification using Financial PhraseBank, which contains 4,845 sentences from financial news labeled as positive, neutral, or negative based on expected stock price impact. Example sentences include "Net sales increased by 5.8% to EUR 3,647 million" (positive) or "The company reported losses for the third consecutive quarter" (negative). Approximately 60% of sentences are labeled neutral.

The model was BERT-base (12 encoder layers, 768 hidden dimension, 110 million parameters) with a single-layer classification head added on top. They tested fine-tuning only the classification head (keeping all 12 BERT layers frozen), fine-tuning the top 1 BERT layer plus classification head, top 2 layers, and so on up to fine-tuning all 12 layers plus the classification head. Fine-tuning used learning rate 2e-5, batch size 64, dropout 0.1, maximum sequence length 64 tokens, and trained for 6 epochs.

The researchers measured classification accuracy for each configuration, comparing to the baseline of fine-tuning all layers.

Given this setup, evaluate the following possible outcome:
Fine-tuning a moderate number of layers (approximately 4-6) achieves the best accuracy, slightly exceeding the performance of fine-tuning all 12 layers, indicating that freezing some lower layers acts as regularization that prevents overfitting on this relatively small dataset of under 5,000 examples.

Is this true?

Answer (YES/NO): NO